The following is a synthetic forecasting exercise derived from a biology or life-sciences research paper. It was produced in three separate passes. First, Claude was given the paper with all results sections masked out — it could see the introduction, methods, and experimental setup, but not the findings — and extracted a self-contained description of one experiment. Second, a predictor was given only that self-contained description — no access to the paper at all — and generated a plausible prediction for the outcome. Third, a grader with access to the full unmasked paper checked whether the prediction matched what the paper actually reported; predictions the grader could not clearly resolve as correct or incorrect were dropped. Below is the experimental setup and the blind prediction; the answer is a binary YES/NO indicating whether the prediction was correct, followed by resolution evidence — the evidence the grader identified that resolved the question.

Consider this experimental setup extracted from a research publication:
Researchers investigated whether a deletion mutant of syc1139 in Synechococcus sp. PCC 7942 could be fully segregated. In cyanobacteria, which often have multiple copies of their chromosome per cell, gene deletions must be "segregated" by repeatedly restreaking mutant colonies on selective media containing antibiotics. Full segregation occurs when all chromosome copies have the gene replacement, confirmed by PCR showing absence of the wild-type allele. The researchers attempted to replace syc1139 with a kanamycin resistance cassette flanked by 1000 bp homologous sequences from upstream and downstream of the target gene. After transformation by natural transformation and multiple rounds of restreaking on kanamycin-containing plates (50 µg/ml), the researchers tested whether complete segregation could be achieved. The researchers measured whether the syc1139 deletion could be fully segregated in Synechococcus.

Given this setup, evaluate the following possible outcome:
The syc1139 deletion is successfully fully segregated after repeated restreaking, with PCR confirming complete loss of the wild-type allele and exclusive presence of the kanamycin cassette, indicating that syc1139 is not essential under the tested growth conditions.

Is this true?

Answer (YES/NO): NO